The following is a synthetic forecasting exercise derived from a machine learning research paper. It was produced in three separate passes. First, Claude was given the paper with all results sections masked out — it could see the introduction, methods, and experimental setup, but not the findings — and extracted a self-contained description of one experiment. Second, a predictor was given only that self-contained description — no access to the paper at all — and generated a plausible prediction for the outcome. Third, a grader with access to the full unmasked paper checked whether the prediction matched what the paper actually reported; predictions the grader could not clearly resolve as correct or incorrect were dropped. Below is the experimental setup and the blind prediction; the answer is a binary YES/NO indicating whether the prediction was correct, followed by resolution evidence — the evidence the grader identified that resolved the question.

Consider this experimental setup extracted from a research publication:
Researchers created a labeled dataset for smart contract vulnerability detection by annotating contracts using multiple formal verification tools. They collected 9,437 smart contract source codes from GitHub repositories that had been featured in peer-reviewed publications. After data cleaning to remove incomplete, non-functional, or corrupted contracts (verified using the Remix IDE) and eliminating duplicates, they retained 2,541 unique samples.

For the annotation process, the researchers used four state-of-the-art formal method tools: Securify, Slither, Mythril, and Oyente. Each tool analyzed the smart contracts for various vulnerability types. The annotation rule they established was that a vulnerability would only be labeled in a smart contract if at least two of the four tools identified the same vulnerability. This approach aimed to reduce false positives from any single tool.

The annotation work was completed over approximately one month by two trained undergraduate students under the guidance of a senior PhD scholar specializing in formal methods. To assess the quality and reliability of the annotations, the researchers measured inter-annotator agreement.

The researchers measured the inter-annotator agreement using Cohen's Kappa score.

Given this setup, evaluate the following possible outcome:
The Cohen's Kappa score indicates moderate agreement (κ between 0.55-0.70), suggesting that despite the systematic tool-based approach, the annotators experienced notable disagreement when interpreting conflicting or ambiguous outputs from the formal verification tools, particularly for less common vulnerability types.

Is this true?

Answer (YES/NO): NO